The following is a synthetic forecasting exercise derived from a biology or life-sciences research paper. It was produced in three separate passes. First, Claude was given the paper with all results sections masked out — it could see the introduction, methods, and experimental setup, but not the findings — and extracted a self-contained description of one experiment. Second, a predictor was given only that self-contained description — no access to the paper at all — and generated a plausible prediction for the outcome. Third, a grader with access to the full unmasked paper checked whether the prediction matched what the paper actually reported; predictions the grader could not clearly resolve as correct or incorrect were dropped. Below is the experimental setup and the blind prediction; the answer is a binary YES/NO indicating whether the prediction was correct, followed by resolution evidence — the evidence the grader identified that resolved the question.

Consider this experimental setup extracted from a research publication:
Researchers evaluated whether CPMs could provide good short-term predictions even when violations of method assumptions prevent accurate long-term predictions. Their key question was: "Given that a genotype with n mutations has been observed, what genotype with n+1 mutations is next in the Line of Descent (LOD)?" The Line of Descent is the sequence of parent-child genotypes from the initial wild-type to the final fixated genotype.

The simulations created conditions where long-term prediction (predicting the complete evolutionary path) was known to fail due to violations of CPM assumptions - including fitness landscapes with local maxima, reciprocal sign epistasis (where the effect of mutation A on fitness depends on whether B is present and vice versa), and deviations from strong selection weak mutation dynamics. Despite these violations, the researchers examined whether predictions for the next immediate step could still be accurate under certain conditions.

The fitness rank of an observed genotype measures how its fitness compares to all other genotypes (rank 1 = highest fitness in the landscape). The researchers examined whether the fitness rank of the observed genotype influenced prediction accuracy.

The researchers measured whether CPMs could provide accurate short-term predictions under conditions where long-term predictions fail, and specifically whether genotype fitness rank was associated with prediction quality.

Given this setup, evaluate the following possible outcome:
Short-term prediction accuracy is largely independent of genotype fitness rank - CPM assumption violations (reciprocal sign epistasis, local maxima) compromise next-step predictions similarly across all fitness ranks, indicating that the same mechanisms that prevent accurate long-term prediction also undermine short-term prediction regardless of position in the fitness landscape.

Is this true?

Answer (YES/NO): NO